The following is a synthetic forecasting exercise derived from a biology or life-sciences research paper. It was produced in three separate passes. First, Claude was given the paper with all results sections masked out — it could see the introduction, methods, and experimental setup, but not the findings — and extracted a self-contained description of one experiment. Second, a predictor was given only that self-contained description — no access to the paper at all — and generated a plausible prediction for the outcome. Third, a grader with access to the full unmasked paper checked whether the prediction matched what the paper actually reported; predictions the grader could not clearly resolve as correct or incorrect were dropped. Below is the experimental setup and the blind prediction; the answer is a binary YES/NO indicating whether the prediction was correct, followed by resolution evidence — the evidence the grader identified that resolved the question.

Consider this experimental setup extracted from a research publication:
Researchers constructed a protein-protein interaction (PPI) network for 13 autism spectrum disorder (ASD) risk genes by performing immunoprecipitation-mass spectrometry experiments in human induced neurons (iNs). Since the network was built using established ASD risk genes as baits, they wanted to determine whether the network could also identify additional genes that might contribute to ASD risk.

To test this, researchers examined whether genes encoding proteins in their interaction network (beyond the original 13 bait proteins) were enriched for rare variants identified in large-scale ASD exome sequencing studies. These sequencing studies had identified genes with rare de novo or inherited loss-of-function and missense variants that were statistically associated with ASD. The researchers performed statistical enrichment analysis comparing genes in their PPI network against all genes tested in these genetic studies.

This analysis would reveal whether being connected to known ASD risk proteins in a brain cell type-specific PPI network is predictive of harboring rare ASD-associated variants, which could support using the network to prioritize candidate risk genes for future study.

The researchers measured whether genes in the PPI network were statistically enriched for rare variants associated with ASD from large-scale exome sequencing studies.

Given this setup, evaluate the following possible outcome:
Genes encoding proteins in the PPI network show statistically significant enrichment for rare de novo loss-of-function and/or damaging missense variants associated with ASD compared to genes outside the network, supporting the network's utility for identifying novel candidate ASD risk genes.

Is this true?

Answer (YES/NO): YES